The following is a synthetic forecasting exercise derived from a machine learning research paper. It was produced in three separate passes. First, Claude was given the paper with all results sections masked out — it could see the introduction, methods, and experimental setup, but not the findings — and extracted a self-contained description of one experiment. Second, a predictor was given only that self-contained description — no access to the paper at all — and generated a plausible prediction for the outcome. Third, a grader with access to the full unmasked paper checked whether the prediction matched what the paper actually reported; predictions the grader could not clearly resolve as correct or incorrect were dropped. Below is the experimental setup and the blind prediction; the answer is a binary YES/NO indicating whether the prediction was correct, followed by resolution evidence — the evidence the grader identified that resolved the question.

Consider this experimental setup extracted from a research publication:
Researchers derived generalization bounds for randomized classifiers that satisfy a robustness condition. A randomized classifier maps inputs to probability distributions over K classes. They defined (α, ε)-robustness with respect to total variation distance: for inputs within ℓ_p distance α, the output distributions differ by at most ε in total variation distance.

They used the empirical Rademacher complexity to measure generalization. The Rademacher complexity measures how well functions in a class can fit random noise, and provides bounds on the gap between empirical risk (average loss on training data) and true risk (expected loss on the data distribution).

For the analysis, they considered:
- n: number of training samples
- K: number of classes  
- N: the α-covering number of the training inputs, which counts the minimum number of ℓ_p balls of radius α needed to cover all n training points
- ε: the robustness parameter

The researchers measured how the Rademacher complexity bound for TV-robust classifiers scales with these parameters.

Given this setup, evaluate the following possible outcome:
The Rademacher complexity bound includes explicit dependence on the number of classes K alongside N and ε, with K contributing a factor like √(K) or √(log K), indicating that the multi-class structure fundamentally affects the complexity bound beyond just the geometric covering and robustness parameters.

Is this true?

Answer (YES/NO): YES